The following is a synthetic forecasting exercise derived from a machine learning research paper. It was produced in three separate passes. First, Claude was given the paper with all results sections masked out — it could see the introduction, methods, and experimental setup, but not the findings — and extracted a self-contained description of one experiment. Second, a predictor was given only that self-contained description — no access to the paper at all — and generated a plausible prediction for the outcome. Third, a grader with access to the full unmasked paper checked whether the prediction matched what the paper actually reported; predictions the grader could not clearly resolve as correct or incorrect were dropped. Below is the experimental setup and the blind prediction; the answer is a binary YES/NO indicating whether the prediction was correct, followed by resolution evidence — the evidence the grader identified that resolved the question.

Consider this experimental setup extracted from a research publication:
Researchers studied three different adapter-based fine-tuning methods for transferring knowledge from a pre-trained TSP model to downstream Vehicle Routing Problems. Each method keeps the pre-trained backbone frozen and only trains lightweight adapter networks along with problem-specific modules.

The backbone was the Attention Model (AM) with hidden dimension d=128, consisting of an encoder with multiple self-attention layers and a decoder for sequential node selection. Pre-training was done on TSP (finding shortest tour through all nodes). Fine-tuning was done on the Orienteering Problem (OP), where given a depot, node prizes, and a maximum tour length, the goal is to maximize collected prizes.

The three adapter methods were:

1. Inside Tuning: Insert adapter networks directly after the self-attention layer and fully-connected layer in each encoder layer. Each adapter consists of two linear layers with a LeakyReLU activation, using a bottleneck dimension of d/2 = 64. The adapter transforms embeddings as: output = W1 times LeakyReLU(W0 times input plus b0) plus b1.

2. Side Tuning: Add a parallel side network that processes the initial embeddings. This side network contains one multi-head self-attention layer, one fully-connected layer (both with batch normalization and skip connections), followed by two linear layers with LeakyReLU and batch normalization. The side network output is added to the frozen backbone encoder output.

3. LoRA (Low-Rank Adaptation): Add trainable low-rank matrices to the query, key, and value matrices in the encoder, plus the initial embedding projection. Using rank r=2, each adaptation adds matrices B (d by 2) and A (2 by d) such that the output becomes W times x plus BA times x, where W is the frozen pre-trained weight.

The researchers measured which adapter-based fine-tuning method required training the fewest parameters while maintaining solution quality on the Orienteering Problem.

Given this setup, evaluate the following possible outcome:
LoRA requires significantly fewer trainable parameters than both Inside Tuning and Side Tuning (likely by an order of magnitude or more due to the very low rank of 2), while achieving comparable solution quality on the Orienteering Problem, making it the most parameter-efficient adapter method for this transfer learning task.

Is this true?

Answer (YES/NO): NO